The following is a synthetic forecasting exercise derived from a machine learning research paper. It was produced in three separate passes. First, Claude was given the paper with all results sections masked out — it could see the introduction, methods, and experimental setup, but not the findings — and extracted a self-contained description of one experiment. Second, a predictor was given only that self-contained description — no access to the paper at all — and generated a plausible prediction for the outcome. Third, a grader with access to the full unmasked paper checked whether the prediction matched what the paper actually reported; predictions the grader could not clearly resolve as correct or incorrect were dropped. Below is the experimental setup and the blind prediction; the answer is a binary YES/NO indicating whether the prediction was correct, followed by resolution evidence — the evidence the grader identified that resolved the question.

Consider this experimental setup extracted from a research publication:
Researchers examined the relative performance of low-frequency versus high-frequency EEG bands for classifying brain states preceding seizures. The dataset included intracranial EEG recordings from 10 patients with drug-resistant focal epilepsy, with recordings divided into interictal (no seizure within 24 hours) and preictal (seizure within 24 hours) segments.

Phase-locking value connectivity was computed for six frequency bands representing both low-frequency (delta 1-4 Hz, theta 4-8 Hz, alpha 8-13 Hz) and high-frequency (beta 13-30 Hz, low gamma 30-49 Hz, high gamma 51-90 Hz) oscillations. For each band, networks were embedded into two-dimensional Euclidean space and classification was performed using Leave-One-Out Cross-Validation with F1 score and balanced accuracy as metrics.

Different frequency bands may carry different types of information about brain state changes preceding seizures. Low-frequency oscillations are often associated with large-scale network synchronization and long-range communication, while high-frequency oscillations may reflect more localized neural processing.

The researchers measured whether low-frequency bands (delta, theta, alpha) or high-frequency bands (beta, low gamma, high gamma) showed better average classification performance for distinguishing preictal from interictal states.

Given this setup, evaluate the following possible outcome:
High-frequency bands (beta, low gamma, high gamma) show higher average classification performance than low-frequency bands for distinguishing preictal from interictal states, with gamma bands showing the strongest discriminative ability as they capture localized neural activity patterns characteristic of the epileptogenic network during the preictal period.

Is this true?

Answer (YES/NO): NO